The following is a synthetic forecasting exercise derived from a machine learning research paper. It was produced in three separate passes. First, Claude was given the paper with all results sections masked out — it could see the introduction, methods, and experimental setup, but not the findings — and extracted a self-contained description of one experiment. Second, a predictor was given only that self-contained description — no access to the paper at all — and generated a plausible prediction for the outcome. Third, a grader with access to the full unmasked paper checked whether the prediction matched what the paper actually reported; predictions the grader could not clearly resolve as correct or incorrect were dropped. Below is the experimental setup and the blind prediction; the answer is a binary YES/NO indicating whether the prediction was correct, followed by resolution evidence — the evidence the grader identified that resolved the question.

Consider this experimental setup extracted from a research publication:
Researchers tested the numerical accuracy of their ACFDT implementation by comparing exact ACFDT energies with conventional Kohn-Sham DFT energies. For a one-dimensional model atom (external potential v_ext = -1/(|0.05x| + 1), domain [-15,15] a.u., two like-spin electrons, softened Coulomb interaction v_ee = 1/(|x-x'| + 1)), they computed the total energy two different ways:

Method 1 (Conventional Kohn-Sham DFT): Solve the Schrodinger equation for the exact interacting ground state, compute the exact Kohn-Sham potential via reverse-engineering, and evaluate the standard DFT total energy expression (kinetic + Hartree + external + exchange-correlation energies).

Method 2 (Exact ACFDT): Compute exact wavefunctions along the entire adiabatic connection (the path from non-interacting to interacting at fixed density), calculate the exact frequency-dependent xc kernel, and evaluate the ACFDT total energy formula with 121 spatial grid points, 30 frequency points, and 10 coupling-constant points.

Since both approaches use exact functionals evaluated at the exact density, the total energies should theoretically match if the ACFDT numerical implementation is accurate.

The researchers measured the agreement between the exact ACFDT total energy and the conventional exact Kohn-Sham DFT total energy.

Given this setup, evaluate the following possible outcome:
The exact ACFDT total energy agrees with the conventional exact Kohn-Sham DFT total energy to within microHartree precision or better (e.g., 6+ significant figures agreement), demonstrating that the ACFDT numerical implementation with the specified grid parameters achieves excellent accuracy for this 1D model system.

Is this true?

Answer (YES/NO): YES